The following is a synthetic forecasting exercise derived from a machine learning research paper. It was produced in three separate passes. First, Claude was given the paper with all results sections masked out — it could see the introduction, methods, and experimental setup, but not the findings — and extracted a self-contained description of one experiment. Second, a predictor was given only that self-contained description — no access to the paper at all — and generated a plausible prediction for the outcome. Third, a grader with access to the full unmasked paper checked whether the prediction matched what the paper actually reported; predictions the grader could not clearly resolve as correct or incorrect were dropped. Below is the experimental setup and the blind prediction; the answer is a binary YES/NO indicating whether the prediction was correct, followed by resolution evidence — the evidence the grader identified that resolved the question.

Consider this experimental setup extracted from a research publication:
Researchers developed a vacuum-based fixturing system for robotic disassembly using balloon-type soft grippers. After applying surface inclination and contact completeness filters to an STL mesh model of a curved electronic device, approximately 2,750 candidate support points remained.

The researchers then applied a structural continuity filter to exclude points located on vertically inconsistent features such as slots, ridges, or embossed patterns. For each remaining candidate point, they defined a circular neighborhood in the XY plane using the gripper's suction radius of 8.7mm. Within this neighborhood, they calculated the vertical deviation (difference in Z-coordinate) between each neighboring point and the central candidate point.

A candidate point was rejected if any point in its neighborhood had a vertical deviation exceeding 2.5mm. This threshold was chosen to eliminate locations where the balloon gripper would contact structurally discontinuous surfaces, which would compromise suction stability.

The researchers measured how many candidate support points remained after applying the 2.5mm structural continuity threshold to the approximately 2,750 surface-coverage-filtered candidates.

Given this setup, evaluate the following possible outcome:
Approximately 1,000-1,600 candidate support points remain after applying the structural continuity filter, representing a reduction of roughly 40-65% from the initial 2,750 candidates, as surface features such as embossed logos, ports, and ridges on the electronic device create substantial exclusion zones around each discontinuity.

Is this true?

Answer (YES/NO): NO